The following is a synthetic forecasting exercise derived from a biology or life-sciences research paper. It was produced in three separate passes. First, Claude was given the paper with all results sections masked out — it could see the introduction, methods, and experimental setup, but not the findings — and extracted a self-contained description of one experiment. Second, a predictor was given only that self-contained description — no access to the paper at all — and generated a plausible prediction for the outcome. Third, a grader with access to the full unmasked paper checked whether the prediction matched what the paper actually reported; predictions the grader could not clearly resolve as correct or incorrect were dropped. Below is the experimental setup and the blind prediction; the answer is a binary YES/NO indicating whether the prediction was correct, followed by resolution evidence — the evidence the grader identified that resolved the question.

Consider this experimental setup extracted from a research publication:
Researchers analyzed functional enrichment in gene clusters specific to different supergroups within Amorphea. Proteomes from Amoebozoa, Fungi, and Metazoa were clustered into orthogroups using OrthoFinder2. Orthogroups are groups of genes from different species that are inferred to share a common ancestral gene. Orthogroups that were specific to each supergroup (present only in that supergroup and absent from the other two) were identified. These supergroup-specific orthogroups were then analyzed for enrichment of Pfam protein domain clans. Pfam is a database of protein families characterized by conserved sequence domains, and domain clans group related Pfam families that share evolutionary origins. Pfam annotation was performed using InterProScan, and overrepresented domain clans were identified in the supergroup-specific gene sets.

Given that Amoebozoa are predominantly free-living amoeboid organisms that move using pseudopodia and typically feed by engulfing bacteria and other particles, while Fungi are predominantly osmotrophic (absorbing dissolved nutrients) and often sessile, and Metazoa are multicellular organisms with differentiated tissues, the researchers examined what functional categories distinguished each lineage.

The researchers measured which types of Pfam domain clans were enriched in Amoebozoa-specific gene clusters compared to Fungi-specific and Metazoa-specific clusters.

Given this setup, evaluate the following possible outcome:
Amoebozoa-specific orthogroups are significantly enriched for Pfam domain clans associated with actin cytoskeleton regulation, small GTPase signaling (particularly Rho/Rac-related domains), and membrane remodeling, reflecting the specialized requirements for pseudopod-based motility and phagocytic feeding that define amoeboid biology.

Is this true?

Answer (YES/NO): NO